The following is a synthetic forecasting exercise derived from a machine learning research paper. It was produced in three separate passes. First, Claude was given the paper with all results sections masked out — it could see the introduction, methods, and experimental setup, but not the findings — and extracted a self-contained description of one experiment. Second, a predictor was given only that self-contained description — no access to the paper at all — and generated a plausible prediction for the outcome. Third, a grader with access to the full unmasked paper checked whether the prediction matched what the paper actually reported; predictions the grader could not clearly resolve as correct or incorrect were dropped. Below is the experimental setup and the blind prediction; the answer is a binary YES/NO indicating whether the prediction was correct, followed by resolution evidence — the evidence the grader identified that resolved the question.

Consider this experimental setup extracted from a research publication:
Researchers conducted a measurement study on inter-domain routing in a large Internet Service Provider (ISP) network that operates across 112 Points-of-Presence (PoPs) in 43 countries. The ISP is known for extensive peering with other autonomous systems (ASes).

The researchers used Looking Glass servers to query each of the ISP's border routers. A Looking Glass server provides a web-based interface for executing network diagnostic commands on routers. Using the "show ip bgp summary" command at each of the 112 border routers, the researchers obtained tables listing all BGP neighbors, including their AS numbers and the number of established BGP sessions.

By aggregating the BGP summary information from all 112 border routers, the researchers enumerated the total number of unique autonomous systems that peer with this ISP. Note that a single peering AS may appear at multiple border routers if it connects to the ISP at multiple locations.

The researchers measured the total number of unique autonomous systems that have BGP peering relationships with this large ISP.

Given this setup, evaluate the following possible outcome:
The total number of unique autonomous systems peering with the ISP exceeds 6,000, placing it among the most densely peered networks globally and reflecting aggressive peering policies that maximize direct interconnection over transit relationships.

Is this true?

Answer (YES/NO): NO